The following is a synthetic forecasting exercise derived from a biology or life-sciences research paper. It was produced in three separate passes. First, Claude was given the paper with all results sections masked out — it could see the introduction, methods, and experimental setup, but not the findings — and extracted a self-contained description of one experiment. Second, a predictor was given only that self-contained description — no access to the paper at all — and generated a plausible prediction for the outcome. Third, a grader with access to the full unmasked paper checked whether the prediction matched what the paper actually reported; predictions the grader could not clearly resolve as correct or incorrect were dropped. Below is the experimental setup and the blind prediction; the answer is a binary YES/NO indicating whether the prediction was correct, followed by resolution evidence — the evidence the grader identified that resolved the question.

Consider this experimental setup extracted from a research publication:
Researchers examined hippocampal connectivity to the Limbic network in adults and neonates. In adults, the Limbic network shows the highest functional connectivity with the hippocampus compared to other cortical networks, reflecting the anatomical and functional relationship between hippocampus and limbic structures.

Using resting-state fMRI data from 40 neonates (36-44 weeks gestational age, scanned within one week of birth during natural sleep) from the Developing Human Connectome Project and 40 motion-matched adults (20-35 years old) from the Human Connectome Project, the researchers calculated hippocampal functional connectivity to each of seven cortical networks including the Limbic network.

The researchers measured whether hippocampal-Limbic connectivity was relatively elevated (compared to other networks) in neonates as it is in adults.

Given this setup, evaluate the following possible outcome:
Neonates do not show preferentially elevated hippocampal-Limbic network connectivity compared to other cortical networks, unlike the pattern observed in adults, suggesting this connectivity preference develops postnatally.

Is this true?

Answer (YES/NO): NO